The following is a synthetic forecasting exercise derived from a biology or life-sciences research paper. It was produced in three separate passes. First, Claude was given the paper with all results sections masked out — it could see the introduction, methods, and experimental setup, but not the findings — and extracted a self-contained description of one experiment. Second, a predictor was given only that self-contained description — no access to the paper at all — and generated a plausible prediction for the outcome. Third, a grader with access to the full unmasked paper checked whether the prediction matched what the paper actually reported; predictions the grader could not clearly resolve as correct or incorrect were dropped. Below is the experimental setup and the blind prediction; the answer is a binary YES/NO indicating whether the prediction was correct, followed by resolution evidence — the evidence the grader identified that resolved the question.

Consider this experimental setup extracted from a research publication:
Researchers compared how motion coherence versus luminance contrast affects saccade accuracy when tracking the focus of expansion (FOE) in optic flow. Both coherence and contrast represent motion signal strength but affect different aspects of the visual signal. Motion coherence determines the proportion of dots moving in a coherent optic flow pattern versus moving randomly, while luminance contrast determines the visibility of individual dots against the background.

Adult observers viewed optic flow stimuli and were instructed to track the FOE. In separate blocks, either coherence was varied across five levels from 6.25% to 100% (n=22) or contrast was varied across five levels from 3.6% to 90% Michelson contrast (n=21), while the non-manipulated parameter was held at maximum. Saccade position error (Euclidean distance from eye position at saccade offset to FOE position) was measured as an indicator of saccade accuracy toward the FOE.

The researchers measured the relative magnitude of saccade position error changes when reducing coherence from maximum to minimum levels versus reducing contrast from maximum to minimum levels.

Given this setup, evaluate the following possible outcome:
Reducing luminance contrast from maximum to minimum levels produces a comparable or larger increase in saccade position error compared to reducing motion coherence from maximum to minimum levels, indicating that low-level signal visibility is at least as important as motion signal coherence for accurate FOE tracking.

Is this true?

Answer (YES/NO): NO